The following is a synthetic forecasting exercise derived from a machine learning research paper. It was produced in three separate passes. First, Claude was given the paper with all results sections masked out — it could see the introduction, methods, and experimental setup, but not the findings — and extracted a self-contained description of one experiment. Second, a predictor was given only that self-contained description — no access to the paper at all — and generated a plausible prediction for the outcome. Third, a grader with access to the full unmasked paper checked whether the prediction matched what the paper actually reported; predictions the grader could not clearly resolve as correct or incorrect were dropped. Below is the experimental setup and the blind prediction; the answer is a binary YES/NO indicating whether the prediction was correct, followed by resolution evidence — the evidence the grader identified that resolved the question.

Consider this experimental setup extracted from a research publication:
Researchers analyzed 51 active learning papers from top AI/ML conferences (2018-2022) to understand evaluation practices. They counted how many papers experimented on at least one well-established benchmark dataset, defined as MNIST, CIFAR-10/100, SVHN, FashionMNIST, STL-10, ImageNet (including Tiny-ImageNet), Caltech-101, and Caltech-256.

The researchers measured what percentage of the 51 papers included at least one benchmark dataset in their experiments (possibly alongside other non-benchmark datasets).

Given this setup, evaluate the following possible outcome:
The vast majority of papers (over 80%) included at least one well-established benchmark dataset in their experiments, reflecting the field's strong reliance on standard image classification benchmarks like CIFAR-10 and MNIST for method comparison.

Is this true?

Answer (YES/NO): YES